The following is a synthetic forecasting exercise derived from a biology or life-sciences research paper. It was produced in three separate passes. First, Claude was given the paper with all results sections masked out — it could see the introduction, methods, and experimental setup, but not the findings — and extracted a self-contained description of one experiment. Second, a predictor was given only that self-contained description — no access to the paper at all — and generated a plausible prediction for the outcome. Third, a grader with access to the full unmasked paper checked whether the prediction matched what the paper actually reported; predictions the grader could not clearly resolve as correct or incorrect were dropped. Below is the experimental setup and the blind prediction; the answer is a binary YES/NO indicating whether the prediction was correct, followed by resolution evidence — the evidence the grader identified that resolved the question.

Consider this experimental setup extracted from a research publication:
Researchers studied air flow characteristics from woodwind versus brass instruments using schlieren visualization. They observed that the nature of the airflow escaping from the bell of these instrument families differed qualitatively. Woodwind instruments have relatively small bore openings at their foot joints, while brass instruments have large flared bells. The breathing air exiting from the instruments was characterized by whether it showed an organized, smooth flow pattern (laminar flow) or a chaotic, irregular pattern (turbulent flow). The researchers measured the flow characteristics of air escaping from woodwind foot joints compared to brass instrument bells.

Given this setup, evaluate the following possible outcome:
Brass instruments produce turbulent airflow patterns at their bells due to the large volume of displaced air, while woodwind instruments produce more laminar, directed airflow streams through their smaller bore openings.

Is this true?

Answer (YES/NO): YES